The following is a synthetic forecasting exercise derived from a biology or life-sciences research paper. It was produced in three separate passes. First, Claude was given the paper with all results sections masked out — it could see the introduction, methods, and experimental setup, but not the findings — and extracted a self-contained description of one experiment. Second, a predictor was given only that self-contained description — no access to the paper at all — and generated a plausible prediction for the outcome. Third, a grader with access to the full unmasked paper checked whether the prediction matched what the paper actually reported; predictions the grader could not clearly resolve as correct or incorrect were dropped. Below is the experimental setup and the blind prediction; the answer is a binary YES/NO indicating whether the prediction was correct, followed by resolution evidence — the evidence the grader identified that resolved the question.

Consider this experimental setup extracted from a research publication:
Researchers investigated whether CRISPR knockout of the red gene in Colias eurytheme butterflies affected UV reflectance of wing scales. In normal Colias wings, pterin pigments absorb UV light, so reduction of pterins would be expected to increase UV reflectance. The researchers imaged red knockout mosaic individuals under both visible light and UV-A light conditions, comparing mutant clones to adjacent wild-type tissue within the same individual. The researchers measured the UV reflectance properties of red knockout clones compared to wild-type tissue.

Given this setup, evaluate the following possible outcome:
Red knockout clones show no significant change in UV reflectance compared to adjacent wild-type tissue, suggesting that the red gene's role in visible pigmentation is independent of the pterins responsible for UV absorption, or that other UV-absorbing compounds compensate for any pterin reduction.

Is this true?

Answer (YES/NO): NO